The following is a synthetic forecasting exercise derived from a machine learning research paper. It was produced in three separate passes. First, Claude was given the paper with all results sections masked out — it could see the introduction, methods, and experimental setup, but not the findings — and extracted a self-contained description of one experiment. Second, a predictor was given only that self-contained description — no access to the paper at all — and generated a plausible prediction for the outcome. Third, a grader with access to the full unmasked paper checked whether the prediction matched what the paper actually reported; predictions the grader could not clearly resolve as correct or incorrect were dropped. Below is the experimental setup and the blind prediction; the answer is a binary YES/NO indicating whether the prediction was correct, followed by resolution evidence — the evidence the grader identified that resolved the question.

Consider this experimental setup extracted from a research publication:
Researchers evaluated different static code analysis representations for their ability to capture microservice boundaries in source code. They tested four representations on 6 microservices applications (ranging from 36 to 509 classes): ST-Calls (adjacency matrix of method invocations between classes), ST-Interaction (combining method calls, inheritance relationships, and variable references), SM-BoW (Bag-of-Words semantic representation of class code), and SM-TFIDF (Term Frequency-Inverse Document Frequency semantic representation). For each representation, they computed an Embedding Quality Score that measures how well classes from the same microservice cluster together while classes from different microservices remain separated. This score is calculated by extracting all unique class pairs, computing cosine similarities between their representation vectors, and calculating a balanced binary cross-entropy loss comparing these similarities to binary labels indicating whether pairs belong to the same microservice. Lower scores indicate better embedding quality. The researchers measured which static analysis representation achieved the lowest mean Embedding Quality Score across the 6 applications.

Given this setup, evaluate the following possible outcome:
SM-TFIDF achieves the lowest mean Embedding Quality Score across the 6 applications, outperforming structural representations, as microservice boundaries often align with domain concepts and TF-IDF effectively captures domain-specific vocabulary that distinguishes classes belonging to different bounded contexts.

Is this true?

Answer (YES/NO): NO